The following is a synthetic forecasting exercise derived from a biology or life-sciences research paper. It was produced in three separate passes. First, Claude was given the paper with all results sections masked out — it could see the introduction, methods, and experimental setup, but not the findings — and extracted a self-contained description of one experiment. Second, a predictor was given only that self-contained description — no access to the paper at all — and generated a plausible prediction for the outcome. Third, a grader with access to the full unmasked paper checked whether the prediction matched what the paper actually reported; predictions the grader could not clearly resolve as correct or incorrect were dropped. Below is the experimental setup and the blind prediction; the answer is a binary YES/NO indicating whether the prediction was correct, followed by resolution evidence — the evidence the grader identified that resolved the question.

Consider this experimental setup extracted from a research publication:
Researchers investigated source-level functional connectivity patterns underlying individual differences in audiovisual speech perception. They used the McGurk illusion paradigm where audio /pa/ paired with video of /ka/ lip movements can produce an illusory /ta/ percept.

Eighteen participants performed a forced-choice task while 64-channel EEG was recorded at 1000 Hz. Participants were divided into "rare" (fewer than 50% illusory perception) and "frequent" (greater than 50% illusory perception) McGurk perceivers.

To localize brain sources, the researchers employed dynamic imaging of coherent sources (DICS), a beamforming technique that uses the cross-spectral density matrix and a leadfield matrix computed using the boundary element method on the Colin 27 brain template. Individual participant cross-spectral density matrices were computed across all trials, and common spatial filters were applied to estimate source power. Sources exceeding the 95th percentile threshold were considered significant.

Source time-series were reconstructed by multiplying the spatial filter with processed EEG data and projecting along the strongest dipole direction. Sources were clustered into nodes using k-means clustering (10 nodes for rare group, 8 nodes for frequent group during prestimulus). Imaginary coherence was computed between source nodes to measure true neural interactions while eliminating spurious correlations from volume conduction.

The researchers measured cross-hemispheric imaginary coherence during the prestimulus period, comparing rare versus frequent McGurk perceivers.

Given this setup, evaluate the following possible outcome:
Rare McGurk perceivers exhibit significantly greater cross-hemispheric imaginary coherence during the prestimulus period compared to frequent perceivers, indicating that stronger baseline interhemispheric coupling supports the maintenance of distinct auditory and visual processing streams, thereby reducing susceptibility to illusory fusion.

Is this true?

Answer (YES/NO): YES